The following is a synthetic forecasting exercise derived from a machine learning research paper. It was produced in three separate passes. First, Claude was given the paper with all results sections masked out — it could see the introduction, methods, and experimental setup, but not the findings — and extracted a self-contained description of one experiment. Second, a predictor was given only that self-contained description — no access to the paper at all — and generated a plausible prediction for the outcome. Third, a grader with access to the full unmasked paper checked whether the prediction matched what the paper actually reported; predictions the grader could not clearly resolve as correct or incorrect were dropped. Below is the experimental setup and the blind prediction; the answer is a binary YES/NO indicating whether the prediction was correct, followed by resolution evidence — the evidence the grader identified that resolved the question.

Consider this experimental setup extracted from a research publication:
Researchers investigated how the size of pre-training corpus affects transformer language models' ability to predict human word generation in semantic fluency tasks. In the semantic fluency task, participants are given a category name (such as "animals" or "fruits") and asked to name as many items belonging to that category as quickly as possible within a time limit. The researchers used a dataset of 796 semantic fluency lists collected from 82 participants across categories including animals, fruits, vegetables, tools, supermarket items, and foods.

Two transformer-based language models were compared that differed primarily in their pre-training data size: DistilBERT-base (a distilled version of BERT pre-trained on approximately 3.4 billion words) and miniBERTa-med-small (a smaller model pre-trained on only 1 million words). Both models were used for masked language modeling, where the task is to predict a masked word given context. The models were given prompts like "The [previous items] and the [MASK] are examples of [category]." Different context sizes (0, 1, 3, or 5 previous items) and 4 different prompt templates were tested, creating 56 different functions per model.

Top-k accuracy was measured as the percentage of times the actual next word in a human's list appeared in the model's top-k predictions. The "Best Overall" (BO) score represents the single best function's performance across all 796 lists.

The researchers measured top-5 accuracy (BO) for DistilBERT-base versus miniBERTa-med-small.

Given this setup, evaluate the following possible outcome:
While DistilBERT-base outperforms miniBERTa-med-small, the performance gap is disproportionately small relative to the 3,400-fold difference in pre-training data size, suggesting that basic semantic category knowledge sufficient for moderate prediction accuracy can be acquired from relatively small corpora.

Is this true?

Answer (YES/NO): NO